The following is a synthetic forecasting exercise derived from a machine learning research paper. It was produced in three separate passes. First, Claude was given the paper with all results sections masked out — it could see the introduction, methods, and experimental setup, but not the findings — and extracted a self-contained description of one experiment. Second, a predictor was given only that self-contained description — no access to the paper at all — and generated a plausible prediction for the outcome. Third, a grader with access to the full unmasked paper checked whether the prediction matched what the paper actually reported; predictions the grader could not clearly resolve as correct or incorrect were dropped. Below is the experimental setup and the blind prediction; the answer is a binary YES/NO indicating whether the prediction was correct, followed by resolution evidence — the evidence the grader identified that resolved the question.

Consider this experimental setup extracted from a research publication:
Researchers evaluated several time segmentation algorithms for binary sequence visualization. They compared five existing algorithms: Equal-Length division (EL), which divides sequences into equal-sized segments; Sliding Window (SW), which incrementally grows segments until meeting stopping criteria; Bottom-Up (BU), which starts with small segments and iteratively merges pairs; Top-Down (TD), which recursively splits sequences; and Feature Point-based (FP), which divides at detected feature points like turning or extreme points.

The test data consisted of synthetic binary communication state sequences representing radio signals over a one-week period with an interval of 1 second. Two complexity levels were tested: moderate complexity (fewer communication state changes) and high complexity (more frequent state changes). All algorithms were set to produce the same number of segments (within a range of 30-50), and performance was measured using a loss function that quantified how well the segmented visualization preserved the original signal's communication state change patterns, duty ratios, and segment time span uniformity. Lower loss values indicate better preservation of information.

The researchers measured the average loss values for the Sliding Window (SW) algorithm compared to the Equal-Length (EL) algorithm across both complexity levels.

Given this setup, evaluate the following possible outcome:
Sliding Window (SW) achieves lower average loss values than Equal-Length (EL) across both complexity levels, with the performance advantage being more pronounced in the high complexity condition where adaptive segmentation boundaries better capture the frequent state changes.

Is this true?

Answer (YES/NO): YES